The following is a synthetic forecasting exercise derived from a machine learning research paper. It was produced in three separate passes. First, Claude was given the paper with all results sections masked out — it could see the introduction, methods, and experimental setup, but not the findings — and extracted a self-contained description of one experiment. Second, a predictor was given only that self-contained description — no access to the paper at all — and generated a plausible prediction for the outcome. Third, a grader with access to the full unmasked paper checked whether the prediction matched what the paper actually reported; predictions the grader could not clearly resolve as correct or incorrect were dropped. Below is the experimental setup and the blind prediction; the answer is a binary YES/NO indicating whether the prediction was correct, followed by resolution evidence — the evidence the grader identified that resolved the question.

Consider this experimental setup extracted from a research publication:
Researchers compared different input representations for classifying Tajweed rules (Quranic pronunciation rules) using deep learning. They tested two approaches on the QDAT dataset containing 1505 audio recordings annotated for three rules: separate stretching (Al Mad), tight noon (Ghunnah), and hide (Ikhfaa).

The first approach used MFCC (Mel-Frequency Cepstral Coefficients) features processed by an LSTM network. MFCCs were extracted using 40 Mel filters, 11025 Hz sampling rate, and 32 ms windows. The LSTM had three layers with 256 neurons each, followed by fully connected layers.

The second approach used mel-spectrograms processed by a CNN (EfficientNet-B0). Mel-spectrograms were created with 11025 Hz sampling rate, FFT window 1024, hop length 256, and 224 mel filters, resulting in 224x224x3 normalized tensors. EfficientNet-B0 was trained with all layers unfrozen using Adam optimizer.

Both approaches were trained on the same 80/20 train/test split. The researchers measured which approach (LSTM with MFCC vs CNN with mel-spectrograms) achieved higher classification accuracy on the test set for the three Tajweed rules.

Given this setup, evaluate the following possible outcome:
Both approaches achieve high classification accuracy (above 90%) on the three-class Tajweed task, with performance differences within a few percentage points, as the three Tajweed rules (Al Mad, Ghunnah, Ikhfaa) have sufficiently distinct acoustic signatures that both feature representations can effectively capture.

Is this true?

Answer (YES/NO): NO